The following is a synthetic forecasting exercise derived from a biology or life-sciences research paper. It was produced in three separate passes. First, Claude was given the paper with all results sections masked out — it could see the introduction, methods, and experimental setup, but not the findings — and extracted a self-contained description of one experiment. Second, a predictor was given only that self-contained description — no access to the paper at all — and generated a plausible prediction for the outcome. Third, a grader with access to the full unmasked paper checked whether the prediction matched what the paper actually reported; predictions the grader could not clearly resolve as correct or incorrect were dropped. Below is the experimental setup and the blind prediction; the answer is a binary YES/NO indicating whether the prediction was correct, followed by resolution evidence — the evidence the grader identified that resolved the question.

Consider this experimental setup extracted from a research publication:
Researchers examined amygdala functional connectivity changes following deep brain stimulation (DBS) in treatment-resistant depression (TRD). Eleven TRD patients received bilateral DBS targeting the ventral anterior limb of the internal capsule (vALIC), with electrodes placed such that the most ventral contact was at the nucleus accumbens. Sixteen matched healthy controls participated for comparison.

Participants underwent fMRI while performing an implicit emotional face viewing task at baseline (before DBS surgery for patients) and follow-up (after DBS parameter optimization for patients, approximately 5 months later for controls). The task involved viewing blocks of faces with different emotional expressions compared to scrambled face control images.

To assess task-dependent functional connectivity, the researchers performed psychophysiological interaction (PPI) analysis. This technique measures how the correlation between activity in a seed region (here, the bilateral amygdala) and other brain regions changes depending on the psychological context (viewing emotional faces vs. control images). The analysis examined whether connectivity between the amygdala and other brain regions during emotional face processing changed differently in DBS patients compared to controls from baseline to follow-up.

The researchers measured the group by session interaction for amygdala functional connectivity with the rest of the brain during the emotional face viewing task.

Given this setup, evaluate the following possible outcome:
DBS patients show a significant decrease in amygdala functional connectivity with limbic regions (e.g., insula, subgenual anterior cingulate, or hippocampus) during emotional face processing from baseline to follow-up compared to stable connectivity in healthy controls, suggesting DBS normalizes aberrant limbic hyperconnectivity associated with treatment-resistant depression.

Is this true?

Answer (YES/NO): NO